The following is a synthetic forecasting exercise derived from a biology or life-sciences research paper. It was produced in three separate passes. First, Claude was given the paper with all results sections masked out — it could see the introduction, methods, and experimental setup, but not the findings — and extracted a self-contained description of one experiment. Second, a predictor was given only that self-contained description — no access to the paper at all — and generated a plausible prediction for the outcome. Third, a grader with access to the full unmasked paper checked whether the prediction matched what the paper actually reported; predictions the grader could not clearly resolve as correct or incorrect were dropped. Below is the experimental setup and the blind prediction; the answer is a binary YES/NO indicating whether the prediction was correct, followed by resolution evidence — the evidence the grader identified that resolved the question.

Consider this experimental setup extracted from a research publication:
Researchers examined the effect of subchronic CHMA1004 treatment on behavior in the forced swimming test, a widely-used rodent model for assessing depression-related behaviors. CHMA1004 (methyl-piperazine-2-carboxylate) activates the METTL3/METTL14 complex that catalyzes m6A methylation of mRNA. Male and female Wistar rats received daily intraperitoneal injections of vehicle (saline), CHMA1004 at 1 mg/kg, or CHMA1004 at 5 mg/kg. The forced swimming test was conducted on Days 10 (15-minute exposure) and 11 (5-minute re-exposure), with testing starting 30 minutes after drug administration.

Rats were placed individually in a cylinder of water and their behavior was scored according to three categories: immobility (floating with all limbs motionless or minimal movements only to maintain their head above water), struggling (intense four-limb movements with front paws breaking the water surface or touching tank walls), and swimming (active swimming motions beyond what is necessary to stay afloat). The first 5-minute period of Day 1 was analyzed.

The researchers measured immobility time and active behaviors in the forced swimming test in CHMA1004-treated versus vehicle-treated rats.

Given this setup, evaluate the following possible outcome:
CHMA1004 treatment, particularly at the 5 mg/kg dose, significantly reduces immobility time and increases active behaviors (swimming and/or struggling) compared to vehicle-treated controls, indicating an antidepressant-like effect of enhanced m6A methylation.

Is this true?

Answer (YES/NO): NO